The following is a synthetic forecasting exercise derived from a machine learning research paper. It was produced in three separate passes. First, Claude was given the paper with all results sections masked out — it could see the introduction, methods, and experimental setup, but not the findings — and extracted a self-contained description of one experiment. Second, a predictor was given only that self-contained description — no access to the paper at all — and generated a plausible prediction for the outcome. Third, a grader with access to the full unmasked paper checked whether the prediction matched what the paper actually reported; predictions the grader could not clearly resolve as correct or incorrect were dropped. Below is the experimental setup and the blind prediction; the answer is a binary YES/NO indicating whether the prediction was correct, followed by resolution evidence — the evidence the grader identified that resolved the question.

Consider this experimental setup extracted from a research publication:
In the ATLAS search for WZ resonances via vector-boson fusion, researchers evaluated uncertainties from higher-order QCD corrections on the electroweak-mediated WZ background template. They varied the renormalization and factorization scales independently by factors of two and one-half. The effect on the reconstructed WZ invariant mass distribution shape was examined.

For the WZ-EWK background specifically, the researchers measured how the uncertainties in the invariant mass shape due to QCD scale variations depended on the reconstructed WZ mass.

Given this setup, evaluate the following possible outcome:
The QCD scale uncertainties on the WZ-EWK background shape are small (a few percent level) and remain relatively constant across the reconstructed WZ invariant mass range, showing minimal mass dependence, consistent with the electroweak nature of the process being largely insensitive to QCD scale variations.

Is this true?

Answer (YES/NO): NO